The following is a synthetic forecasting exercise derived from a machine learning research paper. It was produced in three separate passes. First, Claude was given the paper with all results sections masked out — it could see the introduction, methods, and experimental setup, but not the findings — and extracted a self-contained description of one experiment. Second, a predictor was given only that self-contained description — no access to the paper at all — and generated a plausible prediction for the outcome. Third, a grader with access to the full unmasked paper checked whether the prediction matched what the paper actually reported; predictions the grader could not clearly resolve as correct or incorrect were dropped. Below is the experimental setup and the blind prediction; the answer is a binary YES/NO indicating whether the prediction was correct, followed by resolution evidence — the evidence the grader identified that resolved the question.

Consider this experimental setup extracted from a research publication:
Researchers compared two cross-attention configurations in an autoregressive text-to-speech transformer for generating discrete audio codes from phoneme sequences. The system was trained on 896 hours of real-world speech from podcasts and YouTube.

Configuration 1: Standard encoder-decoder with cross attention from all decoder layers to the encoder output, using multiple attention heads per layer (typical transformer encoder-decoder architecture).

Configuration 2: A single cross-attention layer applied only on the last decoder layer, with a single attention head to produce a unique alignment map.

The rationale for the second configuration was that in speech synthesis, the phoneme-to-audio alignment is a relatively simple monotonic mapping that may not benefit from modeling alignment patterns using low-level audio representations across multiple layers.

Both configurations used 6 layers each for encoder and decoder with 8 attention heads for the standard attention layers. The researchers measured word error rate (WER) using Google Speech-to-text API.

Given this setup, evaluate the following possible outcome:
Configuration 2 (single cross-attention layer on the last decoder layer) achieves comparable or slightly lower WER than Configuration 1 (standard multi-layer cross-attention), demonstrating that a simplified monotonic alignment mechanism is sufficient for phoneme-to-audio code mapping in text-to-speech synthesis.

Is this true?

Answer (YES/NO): NO